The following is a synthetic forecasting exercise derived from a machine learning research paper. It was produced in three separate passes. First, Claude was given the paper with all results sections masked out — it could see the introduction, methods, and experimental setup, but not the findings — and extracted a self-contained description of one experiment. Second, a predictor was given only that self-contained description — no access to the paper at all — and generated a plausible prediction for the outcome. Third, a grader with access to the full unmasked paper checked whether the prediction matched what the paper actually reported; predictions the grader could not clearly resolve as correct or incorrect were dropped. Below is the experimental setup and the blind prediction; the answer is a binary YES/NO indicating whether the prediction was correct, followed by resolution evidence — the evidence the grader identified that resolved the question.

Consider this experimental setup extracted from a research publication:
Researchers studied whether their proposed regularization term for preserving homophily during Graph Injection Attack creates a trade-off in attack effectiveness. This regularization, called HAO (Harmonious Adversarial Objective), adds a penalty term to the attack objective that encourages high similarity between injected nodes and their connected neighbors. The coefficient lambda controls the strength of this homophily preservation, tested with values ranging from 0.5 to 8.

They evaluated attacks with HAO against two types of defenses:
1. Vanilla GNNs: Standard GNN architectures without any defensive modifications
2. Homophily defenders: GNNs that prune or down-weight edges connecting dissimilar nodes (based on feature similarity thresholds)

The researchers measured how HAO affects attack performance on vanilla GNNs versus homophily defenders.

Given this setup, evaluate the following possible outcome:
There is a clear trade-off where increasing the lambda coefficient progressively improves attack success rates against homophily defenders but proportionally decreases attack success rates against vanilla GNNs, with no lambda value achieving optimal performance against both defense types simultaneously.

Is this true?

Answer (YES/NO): NO